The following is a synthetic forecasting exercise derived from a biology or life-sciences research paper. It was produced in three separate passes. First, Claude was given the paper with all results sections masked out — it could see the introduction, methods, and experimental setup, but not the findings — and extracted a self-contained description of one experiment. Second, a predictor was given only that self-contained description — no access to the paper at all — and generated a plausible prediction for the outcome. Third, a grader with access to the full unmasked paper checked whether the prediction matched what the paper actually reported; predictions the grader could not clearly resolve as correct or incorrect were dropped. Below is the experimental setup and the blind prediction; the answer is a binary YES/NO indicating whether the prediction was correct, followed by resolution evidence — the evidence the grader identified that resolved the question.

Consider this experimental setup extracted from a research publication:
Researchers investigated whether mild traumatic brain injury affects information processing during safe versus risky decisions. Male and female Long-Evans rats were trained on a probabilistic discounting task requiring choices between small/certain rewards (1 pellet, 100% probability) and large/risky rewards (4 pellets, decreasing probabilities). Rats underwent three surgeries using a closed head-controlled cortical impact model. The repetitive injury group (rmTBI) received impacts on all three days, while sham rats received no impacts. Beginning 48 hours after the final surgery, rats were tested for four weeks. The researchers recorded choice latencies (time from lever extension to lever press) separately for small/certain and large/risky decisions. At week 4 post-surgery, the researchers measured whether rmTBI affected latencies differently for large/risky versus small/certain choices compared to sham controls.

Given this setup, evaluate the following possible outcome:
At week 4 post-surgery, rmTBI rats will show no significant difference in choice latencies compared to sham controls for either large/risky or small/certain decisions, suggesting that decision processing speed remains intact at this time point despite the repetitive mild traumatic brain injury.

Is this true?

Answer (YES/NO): NO